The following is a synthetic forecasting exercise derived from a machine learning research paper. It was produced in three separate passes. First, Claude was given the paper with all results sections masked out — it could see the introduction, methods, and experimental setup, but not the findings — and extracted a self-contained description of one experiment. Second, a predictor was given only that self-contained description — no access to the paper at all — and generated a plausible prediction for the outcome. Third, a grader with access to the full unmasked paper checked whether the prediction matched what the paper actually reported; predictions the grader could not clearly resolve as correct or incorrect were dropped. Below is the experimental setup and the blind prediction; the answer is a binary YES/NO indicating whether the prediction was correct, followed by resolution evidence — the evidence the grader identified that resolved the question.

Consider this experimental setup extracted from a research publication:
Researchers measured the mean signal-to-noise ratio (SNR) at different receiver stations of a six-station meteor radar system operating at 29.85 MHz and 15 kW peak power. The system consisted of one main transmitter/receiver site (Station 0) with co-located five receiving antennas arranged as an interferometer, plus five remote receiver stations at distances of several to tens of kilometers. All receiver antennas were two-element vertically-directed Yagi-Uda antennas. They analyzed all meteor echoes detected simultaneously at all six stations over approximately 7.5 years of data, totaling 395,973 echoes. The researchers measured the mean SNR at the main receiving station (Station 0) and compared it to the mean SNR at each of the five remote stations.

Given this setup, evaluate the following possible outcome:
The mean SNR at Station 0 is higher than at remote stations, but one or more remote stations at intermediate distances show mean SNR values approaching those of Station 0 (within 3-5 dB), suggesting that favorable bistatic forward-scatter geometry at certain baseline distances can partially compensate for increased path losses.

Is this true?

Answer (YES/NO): NO